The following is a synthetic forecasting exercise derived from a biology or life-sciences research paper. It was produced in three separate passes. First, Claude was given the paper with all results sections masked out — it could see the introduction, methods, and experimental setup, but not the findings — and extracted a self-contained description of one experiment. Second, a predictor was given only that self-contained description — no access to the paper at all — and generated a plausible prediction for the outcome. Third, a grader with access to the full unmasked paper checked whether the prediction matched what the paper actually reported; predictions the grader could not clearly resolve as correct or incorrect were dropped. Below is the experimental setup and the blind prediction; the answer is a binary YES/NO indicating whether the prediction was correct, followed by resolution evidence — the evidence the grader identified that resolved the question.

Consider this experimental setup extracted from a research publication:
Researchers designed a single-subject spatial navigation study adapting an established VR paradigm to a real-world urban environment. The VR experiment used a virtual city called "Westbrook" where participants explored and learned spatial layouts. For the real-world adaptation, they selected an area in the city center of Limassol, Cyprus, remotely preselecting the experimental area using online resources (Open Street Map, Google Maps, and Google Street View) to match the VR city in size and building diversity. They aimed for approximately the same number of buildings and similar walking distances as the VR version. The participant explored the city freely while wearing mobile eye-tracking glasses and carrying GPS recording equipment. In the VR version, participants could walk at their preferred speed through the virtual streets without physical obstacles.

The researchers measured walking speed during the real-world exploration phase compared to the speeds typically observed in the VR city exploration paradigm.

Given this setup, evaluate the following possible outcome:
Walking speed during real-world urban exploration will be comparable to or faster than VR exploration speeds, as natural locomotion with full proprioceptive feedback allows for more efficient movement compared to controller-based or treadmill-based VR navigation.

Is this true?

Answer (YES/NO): NO